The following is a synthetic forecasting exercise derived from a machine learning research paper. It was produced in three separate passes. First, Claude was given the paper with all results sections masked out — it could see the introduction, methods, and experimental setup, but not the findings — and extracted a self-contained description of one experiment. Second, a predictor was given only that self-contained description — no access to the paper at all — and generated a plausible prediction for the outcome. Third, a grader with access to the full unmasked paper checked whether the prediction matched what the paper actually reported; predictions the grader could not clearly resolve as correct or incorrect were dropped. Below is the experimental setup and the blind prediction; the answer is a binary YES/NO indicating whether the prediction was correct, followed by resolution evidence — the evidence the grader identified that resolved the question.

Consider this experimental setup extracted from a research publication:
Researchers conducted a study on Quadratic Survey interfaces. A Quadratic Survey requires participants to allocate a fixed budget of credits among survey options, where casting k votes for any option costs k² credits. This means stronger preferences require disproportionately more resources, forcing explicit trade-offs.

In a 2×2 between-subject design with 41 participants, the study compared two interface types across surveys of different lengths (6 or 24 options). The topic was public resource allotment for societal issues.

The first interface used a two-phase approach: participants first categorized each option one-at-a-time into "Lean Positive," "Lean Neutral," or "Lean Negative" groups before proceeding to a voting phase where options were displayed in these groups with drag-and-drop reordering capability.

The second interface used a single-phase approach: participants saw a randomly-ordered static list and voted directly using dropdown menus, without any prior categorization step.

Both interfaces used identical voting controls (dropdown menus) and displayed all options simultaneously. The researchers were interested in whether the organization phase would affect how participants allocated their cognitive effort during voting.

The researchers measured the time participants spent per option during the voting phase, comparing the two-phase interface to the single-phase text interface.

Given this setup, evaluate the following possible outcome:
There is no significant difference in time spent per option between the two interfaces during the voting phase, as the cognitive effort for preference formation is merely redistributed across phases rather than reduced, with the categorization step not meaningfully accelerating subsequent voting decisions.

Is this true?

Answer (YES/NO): NO